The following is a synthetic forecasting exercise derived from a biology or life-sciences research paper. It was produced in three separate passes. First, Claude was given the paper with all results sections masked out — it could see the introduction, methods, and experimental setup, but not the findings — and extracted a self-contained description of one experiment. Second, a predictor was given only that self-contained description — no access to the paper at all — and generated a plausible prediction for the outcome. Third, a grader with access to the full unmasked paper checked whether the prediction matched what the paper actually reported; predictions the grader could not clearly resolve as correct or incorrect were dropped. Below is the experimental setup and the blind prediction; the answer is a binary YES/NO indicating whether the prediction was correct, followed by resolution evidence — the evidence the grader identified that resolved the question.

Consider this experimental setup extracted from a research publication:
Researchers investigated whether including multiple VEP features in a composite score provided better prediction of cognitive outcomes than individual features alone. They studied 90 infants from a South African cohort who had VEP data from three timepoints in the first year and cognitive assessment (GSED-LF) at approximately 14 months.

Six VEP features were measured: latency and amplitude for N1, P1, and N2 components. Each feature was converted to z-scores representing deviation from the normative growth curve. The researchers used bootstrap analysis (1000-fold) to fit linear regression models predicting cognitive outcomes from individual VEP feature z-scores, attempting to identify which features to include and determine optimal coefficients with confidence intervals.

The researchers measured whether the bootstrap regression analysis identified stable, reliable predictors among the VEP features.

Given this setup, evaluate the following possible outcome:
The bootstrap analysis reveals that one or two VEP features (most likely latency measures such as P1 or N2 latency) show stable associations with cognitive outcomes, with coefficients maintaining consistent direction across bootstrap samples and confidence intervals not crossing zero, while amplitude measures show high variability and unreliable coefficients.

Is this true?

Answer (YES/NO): NO